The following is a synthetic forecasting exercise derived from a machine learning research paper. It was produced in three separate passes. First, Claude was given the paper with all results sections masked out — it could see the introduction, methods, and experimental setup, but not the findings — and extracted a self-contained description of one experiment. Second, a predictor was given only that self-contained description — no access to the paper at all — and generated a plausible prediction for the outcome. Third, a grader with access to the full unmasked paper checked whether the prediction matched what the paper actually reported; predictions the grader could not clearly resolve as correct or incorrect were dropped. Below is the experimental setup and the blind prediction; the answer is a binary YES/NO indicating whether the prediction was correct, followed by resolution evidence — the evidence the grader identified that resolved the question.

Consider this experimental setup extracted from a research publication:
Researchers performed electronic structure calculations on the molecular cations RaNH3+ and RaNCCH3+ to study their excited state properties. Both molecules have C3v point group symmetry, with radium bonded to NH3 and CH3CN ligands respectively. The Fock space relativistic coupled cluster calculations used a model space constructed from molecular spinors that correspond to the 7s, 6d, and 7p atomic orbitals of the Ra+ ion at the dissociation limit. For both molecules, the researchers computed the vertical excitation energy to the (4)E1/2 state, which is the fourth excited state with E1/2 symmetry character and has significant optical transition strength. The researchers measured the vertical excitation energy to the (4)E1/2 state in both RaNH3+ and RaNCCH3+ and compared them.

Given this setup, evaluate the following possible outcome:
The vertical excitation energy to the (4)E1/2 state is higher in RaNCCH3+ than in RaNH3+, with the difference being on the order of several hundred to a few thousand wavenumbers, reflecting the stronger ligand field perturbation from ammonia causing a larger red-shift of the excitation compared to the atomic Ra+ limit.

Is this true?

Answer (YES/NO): NO